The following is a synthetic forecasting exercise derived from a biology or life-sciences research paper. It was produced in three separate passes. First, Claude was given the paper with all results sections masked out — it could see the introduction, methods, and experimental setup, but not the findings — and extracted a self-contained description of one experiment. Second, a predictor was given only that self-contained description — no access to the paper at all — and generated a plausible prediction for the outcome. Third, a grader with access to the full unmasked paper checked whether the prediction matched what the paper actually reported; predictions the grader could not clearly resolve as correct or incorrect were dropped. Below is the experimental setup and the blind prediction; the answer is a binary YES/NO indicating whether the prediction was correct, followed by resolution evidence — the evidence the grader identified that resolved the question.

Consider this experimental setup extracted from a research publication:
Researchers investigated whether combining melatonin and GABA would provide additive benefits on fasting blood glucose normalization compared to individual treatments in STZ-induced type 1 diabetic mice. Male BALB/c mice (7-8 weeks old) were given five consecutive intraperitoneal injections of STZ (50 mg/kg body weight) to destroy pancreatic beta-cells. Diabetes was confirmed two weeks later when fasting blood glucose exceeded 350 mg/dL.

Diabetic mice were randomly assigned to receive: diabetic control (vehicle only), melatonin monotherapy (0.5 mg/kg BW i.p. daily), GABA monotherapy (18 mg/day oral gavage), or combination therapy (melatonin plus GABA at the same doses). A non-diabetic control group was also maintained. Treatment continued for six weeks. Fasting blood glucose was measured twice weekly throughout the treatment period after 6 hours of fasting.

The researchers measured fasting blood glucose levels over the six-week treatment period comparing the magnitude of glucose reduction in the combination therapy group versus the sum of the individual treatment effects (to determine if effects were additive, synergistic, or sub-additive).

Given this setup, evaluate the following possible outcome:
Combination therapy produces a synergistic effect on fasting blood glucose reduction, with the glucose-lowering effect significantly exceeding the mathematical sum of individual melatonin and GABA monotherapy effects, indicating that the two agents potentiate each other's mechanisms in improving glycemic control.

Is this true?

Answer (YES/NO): NO